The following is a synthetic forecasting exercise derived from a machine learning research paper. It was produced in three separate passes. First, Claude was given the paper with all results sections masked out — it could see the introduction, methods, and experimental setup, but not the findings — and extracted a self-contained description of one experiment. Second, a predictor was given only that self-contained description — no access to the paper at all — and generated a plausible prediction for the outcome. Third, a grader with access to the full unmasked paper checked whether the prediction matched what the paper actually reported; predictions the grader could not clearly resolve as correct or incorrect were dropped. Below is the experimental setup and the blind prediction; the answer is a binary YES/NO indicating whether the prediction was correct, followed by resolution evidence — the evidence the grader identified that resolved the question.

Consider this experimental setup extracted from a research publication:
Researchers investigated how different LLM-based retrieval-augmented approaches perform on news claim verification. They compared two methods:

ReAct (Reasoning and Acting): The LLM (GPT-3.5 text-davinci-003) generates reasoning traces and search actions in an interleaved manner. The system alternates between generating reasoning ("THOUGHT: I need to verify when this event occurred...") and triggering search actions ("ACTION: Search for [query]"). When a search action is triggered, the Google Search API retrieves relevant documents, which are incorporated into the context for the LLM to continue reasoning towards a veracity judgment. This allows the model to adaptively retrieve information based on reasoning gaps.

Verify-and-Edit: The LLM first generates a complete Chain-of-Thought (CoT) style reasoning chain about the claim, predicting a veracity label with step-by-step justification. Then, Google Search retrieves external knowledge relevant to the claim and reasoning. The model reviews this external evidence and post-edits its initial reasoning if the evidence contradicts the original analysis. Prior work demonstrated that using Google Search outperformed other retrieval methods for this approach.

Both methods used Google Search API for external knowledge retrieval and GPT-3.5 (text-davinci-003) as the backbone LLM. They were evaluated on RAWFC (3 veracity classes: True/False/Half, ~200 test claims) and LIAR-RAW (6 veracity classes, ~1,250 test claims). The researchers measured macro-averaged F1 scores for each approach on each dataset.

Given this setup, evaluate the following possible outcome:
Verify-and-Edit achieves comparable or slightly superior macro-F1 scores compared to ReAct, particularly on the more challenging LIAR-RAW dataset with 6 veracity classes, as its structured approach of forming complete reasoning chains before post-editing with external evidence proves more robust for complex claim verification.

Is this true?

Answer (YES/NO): NO